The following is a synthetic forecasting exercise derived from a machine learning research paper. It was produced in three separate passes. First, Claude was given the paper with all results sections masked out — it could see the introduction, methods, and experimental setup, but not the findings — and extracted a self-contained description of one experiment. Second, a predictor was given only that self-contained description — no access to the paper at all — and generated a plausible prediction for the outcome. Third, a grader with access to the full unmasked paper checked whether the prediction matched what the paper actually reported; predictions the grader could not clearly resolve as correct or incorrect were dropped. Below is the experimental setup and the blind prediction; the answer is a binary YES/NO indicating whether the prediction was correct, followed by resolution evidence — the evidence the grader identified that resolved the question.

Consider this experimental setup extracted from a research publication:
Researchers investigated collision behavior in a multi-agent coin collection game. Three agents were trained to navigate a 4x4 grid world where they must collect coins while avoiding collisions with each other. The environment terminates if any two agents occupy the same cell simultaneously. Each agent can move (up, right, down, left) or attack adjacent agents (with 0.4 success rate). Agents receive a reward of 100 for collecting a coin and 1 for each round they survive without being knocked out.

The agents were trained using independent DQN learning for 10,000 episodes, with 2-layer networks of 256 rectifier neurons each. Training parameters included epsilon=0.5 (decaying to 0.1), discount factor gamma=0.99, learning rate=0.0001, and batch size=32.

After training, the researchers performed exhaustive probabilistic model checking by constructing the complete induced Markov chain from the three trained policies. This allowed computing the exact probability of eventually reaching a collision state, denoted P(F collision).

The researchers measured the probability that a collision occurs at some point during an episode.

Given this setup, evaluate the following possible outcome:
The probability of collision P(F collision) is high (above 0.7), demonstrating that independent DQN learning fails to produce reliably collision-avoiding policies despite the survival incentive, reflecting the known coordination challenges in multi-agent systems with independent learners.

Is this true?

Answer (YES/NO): NO